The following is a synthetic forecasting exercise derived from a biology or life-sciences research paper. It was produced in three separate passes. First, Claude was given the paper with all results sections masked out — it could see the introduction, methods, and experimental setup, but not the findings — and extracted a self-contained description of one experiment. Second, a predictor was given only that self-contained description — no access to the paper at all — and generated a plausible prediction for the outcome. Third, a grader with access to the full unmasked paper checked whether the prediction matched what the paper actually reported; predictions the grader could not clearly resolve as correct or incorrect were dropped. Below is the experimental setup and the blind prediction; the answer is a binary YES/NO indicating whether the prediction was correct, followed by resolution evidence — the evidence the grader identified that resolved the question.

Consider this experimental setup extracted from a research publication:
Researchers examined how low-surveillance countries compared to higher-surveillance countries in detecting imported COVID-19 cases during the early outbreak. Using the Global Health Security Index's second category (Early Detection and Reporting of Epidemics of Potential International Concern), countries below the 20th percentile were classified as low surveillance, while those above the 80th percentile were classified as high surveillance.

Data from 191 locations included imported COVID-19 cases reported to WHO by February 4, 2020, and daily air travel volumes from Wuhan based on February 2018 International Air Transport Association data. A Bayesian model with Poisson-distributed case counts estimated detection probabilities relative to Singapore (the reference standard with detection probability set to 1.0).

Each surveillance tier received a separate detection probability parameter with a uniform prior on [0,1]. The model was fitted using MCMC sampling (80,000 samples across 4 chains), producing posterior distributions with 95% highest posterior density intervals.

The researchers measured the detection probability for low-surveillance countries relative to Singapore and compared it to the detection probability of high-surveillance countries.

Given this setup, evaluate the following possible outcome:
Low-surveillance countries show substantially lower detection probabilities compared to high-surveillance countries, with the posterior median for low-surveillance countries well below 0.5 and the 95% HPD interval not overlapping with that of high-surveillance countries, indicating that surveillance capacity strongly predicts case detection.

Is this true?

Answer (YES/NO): NO